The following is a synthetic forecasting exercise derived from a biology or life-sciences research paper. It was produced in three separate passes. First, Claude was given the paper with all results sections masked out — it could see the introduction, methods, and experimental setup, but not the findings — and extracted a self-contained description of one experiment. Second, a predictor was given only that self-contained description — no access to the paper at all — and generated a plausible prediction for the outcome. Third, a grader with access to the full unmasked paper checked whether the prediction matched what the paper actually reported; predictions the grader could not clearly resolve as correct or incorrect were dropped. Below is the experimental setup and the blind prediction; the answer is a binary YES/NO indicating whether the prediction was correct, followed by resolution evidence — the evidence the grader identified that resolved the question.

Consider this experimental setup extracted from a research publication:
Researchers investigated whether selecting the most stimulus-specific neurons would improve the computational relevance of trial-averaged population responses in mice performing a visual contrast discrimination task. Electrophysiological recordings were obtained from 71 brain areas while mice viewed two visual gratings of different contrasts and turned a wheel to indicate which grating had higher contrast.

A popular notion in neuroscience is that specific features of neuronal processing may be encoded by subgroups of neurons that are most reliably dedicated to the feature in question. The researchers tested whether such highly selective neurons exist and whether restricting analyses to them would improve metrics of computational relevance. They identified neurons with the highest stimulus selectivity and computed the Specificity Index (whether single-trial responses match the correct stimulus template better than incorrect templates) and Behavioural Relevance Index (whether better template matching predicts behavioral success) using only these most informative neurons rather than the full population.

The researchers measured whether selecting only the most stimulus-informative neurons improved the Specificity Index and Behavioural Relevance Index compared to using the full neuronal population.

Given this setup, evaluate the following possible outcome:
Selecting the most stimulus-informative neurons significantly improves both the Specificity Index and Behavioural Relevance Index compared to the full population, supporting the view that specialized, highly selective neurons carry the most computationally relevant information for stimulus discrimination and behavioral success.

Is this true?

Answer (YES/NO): NO